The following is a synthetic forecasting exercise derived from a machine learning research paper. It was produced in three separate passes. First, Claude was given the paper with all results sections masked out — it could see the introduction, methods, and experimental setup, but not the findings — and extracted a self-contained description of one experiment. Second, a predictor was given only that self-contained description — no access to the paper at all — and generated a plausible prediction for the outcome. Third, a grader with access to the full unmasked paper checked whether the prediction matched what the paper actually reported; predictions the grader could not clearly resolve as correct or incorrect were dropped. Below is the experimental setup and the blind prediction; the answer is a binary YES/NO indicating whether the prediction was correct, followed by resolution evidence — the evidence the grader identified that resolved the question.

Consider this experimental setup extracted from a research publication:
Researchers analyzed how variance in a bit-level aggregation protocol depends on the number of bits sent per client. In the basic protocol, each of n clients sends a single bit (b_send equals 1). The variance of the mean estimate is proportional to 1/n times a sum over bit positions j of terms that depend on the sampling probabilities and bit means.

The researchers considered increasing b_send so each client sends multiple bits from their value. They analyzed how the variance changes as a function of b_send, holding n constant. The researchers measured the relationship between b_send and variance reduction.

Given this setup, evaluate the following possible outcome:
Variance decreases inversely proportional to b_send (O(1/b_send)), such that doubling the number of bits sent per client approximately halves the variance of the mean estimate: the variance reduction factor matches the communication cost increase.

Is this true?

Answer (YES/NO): YES